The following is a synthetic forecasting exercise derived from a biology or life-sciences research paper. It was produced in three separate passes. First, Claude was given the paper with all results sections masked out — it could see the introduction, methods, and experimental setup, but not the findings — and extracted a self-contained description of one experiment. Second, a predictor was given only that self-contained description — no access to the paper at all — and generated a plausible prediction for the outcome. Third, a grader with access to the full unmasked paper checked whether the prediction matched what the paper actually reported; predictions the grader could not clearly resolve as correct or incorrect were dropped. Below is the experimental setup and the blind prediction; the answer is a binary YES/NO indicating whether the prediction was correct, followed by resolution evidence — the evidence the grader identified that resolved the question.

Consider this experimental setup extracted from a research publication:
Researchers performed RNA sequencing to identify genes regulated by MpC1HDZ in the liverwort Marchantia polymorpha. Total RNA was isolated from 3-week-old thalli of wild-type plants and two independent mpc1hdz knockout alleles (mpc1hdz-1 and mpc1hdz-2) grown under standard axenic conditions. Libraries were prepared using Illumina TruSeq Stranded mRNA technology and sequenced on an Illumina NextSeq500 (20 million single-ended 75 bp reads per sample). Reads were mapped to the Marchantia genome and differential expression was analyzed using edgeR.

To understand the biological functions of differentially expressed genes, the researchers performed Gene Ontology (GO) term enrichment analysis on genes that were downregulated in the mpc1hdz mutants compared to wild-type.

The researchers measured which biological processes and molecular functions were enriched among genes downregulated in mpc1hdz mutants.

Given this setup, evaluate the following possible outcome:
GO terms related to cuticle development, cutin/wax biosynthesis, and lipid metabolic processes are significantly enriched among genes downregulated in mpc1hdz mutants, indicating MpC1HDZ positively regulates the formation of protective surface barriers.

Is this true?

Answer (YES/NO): NO